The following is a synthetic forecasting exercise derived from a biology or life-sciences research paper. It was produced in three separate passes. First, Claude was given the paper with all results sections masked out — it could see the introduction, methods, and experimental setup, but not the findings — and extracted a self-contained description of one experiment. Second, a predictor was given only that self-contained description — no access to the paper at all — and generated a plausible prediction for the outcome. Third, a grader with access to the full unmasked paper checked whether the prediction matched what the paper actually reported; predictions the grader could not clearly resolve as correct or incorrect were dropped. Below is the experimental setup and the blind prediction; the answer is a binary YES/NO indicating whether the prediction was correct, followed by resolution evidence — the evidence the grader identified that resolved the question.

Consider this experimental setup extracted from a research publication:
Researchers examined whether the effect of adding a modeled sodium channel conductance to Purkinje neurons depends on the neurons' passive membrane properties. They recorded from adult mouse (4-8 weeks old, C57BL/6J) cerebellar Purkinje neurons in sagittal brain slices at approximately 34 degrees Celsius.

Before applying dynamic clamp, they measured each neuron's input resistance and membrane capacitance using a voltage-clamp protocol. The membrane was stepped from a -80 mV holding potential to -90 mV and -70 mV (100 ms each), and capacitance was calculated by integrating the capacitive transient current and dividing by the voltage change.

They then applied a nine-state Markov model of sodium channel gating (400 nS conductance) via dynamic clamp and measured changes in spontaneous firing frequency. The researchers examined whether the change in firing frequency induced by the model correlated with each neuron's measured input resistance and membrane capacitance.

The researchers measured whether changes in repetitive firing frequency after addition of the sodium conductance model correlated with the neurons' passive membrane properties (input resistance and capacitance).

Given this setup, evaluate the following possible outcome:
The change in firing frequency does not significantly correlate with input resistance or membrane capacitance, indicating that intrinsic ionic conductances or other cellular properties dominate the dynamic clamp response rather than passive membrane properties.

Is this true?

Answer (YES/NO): YES